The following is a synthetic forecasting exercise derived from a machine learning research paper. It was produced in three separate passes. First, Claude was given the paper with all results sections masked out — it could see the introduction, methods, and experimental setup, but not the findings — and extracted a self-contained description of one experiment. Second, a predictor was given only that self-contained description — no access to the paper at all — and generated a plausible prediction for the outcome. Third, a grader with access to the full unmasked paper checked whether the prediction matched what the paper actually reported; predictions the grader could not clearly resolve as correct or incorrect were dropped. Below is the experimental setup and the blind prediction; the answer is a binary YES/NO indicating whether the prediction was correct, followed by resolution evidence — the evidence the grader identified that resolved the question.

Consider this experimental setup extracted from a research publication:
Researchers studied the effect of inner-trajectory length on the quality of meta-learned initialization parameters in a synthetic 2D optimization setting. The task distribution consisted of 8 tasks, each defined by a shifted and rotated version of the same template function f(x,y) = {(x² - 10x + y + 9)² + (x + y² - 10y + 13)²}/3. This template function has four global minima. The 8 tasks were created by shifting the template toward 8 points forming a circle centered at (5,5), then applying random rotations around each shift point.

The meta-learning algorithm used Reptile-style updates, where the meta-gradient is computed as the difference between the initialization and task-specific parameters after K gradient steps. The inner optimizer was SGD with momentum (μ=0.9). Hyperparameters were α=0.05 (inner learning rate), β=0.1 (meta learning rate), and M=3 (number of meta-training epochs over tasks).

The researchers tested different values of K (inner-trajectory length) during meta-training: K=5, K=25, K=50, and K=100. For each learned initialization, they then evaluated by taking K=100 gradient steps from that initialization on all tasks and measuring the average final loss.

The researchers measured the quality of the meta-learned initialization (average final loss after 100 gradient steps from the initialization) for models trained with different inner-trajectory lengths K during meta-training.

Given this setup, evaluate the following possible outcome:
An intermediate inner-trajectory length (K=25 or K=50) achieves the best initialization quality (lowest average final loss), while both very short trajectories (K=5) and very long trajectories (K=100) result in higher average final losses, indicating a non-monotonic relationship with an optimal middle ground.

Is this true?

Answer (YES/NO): NO